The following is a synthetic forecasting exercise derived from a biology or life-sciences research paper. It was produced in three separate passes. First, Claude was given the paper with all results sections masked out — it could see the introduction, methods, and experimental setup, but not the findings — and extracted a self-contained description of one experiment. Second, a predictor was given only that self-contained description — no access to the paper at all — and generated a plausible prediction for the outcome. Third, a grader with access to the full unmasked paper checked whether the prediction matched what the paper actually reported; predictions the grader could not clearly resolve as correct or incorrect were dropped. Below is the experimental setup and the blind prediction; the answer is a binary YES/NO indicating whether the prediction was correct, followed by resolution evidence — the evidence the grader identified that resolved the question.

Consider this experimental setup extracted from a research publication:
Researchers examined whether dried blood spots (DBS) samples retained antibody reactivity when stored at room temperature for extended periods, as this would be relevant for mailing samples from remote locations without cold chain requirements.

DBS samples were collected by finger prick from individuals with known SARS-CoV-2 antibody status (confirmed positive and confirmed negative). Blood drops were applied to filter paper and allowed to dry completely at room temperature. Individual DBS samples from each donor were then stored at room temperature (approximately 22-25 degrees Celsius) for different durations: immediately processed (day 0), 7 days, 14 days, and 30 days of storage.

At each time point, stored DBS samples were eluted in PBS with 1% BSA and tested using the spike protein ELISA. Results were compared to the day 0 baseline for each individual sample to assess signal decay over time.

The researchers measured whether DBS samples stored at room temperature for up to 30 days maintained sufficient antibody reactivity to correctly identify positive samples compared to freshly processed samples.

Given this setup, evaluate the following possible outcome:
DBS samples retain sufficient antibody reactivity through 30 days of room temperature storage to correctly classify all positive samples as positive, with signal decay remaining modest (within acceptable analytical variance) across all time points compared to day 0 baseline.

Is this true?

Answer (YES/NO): YES